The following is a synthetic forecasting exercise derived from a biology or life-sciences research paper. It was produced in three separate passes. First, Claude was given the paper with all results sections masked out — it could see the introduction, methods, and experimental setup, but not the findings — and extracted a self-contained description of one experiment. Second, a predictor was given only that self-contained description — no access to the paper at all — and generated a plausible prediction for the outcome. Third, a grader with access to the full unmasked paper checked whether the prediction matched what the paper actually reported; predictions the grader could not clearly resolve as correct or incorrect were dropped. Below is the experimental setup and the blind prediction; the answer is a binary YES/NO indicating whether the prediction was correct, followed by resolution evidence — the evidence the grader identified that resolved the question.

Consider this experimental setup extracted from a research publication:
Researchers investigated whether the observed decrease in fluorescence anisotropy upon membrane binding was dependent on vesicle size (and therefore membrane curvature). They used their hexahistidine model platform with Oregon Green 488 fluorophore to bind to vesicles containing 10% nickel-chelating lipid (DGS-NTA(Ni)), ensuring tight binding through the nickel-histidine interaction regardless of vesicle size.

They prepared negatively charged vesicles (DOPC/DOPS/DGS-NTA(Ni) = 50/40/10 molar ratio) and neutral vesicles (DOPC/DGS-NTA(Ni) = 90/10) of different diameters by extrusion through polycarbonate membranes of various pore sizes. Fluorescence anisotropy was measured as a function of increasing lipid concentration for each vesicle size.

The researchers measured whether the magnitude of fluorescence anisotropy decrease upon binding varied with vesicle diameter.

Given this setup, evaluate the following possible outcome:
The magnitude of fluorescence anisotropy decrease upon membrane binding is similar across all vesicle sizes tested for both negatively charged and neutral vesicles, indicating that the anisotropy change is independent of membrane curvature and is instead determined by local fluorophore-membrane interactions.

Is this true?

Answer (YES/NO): YES